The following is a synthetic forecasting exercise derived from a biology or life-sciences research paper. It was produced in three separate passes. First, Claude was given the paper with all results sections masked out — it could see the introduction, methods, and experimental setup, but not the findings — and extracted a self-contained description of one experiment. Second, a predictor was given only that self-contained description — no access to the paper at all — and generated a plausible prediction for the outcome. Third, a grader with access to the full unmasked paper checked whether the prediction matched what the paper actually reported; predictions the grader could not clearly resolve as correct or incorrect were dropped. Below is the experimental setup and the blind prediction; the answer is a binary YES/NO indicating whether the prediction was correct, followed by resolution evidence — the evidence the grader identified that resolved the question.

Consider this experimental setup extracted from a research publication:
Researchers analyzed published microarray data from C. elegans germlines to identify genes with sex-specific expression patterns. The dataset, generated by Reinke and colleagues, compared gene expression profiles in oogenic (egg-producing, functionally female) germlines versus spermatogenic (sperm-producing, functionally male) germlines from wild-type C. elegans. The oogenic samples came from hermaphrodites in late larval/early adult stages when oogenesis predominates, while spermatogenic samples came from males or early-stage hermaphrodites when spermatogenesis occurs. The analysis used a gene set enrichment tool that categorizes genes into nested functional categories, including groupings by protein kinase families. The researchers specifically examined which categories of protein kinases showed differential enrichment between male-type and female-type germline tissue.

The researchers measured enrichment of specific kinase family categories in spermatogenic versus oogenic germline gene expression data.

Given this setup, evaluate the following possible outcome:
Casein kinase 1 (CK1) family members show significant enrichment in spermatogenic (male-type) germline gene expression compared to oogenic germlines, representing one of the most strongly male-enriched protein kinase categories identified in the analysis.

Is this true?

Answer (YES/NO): NO